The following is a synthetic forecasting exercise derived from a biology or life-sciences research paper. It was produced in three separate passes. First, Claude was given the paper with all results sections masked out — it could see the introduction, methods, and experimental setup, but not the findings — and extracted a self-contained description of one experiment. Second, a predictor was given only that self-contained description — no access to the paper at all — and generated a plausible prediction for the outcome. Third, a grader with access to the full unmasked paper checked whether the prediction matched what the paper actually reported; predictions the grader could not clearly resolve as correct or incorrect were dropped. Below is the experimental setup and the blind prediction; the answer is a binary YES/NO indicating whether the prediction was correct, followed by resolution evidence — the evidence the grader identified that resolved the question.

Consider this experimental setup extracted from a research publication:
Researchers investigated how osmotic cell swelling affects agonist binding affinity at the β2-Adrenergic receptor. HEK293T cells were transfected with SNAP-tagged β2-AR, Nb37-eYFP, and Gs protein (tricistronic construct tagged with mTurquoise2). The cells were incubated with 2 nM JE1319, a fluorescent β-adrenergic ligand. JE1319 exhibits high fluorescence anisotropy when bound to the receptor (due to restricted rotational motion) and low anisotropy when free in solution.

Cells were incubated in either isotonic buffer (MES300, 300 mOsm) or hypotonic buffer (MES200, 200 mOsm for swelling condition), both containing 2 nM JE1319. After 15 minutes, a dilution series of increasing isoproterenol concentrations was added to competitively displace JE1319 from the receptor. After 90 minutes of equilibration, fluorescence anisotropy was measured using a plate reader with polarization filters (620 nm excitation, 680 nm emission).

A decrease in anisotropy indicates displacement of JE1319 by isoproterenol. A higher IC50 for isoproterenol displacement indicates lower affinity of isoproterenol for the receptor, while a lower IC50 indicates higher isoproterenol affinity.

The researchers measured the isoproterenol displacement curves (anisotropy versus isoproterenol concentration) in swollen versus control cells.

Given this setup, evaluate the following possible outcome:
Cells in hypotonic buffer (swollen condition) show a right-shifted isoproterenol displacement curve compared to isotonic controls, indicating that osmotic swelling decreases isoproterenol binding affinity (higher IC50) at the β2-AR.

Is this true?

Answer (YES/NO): NO